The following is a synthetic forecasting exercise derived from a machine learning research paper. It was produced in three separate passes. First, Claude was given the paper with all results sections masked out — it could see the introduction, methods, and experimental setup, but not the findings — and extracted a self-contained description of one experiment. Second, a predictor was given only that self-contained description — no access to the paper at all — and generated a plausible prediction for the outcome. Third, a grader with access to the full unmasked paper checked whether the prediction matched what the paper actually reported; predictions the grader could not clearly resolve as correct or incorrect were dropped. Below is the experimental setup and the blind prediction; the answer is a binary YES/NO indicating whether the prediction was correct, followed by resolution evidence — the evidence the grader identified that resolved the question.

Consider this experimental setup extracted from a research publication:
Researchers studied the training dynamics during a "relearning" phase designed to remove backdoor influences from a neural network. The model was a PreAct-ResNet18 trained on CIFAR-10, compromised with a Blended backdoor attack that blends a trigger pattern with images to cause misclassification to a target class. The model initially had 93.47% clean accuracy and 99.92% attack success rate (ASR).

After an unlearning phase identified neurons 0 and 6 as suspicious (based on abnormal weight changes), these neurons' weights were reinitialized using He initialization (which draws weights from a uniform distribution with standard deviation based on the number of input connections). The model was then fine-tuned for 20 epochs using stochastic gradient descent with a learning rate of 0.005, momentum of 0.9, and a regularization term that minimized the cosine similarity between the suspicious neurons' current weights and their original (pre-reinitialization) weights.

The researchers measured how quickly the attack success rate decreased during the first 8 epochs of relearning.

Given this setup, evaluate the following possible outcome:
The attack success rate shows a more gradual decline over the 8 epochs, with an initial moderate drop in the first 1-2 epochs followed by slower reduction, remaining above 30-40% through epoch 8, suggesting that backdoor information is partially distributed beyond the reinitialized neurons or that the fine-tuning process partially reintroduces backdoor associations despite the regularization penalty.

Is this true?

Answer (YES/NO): NO